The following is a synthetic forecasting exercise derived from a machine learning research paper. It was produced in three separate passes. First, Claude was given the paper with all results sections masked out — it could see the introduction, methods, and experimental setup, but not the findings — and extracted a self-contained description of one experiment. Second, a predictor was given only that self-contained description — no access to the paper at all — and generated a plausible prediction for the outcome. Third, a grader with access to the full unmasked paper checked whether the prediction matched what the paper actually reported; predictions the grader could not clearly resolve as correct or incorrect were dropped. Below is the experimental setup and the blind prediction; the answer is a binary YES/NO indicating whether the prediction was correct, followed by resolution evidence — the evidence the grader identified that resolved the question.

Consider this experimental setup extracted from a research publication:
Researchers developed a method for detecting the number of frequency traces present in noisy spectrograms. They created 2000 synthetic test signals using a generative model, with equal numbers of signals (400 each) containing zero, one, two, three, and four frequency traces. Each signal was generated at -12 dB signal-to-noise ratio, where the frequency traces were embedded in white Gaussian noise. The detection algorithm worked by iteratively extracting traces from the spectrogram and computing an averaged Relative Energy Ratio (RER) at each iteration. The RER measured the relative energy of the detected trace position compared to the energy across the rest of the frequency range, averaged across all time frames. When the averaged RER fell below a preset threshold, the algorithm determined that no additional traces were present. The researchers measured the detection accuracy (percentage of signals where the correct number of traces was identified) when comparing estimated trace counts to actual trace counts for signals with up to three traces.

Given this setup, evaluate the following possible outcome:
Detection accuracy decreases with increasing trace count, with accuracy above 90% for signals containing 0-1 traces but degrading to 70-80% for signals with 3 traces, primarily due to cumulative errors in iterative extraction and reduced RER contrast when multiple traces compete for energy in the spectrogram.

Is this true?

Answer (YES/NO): NO